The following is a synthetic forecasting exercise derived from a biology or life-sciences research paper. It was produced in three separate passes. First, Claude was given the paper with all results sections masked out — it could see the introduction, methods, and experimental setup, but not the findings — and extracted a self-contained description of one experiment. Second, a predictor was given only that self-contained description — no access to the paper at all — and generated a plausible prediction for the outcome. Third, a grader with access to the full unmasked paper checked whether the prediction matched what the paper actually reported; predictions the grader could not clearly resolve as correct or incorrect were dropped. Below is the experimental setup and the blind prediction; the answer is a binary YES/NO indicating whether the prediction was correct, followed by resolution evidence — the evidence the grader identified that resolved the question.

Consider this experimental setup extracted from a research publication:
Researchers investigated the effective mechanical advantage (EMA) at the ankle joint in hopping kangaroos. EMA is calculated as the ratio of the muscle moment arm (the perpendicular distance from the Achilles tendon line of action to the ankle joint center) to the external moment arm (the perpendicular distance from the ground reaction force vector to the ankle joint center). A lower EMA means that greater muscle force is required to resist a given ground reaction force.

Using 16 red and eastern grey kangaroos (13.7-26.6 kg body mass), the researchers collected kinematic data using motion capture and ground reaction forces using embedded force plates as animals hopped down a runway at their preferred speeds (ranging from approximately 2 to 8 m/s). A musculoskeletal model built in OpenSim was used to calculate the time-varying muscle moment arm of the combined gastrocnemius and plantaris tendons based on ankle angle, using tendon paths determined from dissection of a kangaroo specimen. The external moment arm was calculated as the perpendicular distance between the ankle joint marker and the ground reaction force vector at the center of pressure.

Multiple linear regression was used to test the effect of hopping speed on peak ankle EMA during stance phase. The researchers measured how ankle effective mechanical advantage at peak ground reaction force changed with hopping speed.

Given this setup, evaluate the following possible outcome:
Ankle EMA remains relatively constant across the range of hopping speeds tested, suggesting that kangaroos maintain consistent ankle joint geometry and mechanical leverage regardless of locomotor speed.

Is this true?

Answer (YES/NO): NO